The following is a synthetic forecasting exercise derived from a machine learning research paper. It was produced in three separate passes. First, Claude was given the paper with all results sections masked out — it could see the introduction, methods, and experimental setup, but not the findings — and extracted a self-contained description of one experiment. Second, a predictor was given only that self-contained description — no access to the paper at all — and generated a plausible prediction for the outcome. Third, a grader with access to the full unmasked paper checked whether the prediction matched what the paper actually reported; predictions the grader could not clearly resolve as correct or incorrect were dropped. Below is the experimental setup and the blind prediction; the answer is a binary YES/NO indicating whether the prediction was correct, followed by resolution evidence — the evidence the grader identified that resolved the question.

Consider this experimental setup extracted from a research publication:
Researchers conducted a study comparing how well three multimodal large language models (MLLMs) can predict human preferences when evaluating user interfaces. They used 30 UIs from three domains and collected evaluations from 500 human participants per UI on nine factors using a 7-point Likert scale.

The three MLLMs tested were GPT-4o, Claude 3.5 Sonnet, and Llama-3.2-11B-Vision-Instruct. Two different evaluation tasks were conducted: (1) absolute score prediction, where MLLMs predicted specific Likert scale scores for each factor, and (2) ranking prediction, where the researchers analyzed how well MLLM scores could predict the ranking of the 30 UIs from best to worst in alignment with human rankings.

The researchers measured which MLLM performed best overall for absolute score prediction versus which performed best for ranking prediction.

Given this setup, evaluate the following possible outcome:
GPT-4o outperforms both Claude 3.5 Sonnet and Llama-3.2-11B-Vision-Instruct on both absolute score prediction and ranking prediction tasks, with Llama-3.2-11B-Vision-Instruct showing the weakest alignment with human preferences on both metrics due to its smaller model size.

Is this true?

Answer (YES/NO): NO